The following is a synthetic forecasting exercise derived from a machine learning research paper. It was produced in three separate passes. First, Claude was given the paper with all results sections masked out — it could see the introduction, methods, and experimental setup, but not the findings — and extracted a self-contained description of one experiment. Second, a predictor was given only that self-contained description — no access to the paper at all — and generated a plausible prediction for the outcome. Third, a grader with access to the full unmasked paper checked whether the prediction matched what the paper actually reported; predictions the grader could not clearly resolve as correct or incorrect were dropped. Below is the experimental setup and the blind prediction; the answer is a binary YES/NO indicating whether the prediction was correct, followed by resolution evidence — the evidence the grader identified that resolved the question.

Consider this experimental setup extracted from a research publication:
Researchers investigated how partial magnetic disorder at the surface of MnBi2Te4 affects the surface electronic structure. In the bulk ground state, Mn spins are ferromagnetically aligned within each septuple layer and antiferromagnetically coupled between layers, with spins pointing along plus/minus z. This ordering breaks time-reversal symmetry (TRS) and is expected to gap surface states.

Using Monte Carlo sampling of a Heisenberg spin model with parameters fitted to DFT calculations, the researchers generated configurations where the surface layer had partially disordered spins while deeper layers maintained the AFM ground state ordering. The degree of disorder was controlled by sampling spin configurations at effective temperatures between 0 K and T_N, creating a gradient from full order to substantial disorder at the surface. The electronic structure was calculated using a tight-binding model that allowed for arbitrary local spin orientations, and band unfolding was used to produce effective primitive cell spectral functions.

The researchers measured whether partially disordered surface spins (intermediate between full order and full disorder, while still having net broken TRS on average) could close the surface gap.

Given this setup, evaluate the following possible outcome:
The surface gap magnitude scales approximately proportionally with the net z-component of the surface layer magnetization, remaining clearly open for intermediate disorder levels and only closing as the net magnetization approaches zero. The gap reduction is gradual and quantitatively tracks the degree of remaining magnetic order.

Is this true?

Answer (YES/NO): NO